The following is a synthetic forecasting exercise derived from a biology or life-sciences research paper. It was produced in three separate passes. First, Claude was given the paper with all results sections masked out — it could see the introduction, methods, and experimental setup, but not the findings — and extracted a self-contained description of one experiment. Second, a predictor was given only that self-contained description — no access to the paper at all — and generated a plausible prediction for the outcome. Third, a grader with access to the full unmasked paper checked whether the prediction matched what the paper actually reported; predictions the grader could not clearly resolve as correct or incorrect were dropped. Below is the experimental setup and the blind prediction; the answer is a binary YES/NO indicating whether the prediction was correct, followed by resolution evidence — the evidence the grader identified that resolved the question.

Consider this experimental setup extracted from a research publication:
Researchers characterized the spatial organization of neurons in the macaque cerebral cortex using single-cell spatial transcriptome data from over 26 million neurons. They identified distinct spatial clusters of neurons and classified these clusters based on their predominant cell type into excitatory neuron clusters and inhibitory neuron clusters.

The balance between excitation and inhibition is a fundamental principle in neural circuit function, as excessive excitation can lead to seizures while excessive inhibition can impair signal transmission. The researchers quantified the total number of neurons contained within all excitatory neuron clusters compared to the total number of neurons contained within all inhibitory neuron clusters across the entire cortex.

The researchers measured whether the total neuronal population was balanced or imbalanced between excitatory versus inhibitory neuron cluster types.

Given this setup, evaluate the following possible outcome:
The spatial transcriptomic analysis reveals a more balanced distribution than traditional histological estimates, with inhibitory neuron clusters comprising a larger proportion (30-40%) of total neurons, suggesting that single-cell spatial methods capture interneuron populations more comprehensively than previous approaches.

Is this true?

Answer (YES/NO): NO